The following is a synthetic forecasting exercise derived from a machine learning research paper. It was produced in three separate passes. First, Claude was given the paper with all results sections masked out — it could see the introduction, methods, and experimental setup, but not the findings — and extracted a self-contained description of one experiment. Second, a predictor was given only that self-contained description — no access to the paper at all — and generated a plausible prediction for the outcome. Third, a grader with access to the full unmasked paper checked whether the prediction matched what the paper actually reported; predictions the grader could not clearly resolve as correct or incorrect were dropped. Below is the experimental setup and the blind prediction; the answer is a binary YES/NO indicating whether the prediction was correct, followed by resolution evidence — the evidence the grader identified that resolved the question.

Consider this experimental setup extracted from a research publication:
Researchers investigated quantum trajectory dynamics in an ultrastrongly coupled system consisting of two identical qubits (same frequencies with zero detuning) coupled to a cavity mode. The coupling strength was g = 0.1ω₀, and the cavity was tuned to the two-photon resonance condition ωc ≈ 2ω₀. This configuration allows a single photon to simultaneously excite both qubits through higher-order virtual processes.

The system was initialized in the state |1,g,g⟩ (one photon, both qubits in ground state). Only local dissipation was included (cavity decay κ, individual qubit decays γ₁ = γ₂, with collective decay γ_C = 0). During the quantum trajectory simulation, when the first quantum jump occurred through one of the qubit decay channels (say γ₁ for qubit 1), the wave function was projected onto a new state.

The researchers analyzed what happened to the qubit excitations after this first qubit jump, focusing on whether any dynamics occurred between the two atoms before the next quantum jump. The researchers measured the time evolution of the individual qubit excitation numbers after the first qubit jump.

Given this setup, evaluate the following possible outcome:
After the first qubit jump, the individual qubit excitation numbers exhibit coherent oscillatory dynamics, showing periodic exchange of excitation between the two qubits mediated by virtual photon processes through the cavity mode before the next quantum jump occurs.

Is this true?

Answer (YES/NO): YES